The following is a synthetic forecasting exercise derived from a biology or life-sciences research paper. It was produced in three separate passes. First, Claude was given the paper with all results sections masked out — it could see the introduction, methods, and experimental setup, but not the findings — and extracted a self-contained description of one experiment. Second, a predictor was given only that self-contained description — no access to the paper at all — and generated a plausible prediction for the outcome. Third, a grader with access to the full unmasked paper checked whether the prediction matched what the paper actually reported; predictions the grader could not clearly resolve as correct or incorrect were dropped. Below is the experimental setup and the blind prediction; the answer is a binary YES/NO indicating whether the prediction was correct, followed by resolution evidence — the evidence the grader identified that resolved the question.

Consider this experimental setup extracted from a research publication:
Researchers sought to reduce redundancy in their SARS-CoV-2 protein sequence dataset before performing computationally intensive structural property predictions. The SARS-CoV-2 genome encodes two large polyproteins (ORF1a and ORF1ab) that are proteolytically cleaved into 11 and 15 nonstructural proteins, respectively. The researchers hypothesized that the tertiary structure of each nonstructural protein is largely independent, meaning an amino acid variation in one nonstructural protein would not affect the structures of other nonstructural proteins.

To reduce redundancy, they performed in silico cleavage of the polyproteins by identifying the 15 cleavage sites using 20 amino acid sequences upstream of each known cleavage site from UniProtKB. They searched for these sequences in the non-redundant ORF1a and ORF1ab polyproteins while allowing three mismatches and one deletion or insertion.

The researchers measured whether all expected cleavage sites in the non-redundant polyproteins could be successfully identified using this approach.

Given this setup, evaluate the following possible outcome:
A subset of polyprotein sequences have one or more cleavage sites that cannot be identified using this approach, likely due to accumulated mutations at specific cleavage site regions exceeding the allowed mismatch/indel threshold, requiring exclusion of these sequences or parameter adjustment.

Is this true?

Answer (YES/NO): NO